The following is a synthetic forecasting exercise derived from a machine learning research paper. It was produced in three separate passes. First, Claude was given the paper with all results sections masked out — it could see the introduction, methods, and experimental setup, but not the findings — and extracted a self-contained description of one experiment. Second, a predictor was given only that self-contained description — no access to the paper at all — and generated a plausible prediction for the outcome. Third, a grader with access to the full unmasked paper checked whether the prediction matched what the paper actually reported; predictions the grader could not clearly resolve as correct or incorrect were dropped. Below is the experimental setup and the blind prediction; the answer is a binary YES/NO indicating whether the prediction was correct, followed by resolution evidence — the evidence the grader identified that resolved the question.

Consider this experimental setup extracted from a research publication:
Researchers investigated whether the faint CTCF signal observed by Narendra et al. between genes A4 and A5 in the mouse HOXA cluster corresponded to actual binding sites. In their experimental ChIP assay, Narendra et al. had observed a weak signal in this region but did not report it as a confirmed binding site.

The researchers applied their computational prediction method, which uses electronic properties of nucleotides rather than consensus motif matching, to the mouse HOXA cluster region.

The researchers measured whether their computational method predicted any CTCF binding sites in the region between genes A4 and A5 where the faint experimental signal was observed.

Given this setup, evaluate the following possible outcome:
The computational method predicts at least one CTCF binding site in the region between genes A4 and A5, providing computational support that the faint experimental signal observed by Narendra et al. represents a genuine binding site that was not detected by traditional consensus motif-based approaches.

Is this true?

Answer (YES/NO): YES